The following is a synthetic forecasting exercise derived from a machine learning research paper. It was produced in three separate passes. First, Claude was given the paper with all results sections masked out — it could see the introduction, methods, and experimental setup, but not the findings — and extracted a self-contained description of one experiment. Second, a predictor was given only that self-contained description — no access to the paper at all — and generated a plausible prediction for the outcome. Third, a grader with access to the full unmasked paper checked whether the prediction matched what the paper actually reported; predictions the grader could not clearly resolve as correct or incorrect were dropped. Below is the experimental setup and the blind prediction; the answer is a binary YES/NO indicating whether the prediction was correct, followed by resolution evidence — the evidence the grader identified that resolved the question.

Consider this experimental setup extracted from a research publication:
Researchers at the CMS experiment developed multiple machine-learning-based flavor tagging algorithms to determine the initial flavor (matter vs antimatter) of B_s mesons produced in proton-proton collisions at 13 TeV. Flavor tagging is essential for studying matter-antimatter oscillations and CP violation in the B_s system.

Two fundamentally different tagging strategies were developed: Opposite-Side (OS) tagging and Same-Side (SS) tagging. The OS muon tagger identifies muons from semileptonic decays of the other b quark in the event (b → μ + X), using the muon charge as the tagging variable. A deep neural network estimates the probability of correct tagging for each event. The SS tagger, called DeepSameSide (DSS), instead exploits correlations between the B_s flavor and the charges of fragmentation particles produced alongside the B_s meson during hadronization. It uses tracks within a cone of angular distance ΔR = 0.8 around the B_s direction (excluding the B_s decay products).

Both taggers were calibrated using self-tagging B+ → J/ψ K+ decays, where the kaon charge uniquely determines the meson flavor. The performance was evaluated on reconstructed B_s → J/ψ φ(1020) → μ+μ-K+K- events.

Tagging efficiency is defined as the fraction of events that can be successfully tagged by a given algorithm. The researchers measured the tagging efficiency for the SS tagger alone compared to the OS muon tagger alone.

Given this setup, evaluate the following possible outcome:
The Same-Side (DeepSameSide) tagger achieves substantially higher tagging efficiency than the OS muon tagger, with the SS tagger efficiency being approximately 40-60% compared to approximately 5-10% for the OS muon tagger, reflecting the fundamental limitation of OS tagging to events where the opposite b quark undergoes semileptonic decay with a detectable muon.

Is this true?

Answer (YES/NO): NO